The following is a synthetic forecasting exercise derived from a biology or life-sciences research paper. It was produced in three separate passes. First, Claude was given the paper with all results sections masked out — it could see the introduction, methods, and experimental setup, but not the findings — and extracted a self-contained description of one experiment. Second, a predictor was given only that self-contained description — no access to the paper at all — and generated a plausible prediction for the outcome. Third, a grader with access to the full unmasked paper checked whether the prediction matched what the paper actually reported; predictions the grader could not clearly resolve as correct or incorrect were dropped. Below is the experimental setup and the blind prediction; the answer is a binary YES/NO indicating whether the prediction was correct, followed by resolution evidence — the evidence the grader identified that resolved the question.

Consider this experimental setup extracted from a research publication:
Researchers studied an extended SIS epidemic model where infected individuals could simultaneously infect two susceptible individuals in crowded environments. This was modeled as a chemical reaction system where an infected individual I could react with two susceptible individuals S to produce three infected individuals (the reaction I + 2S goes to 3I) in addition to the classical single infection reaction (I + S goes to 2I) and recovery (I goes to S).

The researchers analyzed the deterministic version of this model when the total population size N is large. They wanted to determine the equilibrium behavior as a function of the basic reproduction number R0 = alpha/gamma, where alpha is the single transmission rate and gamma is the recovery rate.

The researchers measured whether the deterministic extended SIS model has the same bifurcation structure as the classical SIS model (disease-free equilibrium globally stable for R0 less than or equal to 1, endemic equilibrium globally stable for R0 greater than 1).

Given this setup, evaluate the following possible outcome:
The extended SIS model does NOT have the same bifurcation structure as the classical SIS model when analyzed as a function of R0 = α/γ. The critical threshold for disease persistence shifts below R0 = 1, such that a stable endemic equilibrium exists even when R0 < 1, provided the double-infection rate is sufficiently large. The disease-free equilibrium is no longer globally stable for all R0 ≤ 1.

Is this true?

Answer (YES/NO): NO